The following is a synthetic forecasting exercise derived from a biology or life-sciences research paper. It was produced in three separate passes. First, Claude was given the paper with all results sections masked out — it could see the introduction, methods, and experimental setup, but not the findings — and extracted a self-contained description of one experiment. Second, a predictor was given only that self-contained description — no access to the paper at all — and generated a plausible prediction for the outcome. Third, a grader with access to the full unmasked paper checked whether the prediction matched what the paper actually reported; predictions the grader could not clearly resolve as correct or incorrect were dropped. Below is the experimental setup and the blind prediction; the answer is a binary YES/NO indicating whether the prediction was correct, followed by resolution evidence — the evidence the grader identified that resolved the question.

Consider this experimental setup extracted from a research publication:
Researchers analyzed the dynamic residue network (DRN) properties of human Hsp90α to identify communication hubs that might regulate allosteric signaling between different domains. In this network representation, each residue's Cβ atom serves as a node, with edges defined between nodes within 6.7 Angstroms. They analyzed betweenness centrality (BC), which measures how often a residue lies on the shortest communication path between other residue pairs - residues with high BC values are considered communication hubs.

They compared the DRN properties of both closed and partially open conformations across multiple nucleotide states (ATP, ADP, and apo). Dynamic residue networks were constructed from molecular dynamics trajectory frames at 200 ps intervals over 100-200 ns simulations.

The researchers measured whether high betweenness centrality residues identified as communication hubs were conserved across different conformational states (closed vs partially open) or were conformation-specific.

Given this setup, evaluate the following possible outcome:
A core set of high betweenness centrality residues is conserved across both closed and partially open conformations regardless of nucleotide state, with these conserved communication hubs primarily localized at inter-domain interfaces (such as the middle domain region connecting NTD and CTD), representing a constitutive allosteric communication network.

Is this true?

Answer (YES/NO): NO